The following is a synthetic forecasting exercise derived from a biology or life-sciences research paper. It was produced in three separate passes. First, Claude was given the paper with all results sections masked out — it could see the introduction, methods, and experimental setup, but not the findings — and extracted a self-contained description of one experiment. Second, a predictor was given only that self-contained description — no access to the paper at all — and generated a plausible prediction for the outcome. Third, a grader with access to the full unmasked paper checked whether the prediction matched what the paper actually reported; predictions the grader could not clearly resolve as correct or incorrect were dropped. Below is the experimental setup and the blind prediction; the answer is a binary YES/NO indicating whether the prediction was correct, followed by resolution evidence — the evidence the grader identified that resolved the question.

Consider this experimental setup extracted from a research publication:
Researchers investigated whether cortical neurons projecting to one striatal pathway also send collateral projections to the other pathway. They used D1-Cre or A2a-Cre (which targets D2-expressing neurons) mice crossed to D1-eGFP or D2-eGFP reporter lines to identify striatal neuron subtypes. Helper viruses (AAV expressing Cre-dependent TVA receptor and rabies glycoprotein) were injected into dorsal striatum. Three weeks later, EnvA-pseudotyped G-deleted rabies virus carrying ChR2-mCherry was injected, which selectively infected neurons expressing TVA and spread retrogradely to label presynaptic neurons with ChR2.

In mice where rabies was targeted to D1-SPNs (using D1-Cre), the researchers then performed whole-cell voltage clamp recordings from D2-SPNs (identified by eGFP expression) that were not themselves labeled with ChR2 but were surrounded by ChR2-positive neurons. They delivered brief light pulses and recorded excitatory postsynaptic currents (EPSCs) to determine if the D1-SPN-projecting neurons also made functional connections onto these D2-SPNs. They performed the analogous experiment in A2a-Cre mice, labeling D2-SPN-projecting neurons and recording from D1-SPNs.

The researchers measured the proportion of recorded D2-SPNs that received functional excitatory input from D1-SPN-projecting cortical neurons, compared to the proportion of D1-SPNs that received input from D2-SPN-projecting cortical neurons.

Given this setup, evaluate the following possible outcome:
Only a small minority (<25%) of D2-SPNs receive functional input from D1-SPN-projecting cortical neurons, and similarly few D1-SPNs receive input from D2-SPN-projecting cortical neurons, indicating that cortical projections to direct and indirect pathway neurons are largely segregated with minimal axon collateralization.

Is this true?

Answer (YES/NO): NO